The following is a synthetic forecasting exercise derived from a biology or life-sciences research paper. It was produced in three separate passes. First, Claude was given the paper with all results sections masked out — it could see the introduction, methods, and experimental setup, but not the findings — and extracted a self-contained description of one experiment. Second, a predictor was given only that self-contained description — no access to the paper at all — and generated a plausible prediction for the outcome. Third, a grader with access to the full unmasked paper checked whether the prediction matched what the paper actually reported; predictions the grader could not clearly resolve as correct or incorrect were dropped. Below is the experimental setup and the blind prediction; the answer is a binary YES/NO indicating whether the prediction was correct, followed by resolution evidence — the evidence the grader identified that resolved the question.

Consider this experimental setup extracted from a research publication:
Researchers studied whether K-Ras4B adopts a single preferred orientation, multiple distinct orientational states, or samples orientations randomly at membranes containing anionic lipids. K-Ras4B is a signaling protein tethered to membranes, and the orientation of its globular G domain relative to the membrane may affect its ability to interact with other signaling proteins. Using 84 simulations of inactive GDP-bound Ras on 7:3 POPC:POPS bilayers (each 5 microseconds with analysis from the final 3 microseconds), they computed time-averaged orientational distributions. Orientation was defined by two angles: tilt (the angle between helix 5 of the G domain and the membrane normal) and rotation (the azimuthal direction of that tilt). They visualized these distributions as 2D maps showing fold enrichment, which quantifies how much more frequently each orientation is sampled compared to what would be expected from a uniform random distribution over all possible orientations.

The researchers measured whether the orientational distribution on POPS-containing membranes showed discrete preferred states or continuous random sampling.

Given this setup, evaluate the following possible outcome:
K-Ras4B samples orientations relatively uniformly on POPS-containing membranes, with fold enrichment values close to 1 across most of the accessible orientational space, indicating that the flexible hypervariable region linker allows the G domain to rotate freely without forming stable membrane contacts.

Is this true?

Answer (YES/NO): NO